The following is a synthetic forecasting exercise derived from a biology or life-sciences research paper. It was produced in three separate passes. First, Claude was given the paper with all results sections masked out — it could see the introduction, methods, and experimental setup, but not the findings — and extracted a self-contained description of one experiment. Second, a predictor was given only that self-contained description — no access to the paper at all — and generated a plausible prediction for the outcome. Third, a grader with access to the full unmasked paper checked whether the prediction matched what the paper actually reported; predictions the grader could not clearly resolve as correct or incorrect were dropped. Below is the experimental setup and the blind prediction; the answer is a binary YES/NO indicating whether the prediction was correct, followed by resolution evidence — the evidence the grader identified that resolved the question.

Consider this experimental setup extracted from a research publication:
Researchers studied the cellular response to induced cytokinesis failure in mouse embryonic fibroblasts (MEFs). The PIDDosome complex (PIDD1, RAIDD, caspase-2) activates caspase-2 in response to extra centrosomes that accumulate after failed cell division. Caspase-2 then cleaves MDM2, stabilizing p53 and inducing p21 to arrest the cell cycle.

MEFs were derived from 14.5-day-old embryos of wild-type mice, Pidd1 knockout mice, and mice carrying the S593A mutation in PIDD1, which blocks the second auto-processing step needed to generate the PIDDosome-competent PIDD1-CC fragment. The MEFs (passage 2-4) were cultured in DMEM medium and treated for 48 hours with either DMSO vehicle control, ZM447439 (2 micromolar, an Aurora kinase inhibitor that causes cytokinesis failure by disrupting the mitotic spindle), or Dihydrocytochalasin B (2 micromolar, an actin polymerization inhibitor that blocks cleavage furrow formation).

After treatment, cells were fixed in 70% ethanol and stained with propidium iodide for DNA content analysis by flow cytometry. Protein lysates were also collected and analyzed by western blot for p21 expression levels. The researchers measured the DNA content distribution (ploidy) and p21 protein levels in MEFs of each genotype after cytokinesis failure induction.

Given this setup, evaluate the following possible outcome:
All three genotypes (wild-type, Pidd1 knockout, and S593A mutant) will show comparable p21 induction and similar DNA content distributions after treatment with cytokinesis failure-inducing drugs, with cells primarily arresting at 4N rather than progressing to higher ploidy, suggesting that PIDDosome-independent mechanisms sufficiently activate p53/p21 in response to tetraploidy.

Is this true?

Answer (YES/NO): NO